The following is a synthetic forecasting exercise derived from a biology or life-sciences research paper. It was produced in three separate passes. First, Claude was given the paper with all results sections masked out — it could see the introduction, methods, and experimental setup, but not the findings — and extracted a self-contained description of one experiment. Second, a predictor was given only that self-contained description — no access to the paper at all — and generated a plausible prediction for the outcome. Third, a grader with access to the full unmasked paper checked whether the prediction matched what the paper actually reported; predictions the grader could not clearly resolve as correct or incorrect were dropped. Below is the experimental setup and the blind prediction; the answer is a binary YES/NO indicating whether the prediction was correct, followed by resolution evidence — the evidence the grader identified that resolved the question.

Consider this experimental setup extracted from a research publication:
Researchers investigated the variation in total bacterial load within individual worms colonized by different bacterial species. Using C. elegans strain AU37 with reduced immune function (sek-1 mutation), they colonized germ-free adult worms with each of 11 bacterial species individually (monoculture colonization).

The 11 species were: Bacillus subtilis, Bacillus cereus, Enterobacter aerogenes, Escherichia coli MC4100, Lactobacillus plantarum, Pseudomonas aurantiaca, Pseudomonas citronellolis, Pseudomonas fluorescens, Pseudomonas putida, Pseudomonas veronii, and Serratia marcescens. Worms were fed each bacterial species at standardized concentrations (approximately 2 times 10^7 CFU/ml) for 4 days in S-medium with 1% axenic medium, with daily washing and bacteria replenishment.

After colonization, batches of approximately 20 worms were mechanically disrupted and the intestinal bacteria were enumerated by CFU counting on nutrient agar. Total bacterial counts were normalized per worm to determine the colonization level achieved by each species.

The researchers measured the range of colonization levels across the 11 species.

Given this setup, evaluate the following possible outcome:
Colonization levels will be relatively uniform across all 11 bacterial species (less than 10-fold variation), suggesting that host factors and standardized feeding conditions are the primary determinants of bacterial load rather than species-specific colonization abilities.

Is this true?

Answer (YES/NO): NO